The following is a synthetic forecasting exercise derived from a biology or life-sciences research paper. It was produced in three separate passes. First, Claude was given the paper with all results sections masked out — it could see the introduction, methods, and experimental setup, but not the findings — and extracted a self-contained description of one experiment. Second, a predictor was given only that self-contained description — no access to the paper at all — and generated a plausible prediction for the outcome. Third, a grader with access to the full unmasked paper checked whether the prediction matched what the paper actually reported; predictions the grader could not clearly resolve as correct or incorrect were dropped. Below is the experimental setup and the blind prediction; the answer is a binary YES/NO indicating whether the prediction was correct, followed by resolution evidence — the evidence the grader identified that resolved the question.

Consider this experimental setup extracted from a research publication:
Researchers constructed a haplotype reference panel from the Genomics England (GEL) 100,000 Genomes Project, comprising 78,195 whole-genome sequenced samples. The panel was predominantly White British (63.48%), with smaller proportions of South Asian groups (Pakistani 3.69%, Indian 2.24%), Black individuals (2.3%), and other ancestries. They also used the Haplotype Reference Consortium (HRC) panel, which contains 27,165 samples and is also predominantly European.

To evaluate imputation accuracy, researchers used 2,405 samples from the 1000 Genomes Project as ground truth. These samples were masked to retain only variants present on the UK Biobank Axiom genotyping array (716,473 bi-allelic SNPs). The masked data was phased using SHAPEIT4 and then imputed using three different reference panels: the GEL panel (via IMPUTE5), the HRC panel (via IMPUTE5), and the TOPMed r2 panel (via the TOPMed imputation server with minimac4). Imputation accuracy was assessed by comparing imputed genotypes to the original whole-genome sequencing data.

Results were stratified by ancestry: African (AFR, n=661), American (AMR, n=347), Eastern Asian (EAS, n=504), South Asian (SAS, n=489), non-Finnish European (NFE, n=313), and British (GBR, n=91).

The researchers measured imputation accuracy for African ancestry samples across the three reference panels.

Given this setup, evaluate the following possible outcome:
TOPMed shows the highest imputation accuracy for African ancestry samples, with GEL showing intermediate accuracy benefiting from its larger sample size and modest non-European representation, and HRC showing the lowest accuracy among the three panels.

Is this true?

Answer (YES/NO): YES